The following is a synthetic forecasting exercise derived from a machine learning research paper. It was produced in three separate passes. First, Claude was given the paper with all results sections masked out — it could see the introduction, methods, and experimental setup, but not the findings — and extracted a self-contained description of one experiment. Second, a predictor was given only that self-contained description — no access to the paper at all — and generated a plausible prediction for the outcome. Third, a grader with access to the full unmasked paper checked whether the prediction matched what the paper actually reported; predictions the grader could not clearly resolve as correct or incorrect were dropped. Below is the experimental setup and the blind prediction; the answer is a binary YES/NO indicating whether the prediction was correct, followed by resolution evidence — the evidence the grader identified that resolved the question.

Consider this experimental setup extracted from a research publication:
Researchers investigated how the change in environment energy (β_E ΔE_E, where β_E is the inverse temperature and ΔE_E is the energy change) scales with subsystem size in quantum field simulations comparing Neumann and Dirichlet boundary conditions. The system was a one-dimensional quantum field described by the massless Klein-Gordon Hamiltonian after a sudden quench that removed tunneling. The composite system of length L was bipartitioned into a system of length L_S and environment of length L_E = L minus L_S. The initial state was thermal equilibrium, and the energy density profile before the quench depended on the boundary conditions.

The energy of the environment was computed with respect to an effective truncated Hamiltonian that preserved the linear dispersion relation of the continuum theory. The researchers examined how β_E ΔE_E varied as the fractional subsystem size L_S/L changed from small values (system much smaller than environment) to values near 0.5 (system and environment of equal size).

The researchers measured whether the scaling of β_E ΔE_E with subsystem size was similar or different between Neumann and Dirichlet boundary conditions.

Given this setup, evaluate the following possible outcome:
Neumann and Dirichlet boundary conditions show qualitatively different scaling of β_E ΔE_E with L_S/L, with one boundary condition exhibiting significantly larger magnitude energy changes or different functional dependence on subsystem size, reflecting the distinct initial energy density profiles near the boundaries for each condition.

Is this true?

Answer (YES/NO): YES